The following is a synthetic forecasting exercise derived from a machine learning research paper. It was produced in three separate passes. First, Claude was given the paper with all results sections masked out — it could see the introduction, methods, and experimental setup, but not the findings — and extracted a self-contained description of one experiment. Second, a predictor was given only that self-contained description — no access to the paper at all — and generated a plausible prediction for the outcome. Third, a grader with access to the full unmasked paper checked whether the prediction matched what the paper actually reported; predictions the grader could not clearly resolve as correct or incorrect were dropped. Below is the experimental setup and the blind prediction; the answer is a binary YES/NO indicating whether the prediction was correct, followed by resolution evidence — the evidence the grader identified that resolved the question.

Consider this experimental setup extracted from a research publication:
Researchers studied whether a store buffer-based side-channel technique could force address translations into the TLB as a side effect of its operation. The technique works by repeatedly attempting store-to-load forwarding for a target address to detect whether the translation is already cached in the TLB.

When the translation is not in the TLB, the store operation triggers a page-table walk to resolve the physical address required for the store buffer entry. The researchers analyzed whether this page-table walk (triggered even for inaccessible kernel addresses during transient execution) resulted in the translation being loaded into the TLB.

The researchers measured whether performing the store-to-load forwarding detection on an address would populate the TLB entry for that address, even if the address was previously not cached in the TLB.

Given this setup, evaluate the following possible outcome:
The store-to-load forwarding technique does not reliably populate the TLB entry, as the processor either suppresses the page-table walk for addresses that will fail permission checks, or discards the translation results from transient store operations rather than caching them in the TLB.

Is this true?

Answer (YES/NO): NO